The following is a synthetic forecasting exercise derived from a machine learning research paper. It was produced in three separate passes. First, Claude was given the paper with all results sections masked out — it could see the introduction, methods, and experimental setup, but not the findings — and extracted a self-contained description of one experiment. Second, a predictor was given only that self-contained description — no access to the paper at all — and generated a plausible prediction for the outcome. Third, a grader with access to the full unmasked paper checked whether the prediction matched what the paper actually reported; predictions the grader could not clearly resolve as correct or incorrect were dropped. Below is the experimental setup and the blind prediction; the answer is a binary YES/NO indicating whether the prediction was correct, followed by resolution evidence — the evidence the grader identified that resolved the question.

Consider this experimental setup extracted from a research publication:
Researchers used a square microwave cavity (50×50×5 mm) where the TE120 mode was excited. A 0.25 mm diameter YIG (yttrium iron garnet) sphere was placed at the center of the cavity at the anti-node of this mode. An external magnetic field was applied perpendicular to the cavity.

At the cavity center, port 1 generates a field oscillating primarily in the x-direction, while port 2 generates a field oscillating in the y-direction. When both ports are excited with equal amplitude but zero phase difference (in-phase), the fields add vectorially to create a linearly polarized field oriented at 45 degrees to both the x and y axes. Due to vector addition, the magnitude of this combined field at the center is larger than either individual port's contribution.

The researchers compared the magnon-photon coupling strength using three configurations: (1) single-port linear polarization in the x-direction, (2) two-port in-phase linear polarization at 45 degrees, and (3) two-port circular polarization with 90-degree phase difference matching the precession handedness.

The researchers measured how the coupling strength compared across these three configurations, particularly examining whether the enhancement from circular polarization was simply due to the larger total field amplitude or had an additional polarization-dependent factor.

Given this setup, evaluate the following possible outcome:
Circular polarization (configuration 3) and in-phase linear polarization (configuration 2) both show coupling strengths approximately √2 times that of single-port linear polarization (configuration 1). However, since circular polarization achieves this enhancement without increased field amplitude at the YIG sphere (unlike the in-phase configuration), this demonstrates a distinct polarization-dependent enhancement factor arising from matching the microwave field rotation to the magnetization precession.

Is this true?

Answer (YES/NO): NO